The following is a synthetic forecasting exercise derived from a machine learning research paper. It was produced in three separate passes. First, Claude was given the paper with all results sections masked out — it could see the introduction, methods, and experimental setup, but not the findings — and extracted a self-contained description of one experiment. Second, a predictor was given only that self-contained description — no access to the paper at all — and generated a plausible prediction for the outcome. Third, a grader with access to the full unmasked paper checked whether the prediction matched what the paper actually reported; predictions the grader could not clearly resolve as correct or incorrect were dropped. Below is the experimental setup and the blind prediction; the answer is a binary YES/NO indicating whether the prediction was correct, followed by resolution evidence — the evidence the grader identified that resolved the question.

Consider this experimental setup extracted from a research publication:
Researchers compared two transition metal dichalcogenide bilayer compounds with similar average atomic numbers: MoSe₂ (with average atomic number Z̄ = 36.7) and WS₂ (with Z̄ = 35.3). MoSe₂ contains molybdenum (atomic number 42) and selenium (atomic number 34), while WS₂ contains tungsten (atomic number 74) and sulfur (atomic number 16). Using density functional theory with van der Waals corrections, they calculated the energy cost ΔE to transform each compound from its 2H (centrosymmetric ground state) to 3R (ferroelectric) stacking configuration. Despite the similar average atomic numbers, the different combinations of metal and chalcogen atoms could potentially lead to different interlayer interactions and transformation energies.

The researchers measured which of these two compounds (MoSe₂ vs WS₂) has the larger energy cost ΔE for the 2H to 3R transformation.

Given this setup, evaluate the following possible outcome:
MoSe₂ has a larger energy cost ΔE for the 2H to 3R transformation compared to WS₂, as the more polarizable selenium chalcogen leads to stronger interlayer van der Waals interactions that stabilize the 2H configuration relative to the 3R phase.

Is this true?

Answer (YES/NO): YES